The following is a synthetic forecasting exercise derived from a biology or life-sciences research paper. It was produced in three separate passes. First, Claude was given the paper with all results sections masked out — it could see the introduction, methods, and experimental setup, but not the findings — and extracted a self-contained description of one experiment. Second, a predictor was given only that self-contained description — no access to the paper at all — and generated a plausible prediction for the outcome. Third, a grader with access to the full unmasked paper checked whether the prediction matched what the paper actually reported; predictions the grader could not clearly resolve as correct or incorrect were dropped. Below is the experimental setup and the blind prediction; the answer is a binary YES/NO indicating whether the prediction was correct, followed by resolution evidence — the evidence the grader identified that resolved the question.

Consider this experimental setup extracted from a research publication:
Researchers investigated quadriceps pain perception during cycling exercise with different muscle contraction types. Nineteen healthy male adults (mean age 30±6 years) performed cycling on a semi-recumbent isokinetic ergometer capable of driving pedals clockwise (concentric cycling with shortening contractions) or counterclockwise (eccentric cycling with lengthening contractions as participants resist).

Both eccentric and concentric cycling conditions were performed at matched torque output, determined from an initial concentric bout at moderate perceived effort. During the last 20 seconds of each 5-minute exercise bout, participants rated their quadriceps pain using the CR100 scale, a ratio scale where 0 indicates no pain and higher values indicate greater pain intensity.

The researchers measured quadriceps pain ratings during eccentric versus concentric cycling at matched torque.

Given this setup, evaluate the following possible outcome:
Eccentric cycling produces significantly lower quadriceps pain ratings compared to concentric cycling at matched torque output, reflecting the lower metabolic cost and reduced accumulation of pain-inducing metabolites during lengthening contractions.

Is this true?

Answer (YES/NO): NO